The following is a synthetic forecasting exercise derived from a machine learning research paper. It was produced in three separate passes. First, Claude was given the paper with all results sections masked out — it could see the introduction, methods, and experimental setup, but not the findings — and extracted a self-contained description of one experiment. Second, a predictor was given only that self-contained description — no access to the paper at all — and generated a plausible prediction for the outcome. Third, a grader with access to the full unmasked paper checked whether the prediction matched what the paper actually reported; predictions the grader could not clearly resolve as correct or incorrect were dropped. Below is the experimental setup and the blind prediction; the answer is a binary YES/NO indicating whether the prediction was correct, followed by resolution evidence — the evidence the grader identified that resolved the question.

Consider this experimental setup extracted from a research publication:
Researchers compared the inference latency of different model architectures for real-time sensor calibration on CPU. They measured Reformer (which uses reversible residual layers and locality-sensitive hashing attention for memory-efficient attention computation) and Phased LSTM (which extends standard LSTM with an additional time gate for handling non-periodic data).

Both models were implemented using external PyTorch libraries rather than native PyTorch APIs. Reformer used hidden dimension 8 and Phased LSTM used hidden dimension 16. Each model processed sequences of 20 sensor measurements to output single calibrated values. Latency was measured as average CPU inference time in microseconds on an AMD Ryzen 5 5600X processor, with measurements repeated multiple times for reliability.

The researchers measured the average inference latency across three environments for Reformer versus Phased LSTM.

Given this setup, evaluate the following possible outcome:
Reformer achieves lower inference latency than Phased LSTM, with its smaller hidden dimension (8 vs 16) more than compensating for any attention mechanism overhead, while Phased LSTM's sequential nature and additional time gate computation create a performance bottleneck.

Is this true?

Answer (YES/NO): NO